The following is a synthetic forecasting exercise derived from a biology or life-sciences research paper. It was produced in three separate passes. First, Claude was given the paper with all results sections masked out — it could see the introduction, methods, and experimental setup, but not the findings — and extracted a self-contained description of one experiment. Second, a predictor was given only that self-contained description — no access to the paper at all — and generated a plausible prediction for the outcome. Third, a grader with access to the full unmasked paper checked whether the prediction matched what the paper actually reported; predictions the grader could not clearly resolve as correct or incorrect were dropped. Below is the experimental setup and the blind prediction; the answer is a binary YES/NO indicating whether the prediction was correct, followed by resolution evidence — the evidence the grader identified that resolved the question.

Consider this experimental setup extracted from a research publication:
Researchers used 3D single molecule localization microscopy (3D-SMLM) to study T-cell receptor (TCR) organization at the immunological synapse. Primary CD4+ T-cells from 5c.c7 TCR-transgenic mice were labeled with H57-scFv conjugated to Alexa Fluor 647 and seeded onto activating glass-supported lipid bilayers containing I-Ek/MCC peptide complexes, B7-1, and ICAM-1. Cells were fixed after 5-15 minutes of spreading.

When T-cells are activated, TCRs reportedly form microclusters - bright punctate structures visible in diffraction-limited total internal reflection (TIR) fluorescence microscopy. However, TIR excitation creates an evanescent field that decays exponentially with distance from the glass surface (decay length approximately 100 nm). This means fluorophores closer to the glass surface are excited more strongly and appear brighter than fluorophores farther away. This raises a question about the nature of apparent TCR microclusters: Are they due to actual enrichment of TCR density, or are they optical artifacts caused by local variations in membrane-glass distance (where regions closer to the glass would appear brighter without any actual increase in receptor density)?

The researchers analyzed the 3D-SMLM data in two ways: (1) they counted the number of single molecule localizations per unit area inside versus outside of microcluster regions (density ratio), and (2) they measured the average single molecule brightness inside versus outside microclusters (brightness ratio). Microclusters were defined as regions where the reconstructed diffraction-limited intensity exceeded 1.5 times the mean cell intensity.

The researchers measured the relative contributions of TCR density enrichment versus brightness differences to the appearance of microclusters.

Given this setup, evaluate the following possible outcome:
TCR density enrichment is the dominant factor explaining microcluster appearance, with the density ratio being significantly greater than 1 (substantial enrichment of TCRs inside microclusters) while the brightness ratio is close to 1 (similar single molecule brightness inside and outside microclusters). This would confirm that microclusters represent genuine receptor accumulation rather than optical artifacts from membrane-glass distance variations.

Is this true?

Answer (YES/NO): YES